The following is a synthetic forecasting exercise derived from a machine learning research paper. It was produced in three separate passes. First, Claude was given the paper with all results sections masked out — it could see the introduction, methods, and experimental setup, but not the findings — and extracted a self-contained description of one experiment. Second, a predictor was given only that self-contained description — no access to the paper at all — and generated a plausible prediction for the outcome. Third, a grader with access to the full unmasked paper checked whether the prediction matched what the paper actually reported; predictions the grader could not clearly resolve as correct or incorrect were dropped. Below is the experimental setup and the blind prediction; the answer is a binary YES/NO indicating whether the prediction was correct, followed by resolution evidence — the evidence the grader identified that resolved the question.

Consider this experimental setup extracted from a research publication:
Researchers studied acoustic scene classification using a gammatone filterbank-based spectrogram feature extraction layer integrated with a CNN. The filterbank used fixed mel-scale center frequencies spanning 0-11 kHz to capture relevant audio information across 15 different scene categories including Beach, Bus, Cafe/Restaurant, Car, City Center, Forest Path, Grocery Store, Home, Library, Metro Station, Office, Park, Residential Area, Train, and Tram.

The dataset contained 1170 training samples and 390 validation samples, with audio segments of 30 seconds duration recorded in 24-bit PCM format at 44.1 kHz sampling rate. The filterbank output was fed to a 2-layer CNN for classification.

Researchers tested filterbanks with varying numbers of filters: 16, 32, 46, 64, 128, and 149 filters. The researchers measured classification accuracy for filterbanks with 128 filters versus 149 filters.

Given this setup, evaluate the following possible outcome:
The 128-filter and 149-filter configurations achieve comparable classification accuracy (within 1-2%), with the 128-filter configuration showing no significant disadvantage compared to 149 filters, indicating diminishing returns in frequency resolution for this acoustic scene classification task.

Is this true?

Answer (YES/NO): YES